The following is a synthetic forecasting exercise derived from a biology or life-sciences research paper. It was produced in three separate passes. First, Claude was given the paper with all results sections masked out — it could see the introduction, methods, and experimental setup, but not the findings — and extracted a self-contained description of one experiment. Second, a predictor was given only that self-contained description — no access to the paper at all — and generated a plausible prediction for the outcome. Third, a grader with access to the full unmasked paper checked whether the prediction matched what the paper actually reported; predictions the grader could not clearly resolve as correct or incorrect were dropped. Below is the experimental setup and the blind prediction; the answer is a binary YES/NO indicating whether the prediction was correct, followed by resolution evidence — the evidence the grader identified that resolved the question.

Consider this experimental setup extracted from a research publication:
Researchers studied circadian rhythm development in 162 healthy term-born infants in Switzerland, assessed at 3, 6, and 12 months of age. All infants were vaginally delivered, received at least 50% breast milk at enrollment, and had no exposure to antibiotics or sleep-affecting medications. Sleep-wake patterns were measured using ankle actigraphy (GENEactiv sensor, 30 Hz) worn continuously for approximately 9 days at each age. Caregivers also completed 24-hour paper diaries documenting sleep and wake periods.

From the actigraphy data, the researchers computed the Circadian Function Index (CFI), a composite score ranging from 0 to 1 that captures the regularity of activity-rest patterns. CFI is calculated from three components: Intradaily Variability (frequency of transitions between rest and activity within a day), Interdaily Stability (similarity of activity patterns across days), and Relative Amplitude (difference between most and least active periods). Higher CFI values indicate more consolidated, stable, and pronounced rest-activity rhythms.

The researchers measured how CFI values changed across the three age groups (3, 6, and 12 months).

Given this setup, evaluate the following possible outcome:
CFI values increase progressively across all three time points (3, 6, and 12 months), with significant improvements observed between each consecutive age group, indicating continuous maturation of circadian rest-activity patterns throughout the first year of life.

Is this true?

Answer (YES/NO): YES